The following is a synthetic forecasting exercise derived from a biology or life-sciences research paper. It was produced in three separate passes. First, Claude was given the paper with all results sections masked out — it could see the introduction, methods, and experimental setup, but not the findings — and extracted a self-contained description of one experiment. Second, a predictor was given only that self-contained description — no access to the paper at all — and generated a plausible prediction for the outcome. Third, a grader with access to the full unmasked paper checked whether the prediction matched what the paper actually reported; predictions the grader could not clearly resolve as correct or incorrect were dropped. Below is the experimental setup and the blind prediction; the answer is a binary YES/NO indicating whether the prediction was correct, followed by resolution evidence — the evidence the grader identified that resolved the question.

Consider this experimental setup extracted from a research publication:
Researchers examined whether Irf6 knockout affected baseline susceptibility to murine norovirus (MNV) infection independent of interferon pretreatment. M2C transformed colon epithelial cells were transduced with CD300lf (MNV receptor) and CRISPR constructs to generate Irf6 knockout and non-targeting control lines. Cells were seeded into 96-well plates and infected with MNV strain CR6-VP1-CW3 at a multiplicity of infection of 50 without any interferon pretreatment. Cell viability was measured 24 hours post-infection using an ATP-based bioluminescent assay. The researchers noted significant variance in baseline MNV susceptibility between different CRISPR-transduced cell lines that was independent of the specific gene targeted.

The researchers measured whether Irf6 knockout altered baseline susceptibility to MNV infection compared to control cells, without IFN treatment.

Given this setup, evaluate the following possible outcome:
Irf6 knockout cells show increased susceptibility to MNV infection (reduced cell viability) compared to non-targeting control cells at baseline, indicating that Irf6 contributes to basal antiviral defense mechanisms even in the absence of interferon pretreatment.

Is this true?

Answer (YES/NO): NO